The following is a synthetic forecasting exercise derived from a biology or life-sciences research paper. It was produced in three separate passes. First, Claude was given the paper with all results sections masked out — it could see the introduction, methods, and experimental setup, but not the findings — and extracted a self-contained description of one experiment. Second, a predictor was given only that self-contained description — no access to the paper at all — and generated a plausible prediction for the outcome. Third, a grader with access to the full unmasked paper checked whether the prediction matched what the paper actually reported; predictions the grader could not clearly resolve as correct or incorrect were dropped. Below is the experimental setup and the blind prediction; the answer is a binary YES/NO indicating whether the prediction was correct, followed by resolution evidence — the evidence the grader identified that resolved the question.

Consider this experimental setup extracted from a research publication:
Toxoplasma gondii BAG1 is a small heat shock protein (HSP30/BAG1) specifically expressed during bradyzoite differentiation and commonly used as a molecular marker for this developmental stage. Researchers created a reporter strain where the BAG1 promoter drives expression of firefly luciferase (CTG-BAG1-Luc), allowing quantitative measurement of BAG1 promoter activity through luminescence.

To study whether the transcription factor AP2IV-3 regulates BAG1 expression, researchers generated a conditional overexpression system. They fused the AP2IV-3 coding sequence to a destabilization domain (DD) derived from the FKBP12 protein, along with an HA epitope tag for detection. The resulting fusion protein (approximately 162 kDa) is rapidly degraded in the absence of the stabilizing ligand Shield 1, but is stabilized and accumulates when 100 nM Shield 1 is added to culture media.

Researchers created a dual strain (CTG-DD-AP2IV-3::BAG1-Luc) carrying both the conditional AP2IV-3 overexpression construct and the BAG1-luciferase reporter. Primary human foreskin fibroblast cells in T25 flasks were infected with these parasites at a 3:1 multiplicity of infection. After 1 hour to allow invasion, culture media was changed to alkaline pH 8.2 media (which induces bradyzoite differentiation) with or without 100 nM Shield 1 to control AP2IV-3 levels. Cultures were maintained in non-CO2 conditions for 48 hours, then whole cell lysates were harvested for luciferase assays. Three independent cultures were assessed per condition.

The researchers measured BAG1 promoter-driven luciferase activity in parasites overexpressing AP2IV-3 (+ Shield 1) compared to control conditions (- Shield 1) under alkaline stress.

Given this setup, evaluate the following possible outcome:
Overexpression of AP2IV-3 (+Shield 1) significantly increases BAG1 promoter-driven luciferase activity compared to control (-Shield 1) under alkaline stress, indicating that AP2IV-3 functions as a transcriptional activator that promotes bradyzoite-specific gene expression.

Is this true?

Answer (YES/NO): YES